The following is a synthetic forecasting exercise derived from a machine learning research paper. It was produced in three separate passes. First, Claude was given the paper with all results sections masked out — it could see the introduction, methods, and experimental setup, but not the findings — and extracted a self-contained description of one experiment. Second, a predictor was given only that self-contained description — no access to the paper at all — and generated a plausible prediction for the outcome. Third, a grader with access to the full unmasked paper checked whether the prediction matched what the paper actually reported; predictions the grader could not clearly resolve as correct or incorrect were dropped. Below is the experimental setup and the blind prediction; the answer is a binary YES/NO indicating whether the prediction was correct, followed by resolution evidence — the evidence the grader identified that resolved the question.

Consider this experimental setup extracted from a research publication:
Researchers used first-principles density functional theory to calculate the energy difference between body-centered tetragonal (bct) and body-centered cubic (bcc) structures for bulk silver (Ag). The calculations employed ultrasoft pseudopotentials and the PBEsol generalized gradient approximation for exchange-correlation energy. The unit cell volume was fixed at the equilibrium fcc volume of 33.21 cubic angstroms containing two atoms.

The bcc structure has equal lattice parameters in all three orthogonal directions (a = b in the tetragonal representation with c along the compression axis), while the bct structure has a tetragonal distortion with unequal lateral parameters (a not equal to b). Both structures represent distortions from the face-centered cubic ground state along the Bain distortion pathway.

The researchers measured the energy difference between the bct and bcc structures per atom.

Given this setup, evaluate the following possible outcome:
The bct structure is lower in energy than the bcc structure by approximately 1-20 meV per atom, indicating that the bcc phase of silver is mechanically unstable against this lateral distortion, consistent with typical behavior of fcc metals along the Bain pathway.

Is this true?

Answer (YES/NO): YES